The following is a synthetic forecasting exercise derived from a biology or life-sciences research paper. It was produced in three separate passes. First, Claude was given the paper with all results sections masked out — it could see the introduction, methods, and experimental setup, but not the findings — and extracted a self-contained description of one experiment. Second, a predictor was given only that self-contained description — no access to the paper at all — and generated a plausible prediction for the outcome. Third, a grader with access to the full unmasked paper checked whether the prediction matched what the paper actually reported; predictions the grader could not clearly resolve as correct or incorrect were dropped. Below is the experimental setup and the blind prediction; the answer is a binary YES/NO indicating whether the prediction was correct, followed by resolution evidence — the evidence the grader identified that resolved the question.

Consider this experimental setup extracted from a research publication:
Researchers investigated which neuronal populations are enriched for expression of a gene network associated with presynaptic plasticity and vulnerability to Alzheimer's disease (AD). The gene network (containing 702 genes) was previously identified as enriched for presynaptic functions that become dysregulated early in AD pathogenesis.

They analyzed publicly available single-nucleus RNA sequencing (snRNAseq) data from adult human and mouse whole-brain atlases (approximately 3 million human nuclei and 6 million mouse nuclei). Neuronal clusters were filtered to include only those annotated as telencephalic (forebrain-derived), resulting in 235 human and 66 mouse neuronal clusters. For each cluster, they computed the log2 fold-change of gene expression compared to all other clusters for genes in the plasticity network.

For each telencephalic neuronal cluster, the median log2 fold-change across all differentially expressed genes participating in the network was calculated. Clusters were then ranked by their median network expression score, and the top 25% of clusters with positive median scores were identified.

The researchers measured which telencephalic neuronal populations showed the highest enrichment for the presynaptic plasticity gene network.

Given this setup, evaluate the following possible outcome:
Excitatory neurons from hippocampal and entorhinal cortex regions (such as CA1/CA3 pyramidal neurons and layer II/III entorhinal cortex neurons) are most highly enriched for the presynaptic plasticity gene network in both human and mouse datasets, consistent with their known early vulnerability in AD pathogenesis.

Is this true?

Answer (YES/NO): NO